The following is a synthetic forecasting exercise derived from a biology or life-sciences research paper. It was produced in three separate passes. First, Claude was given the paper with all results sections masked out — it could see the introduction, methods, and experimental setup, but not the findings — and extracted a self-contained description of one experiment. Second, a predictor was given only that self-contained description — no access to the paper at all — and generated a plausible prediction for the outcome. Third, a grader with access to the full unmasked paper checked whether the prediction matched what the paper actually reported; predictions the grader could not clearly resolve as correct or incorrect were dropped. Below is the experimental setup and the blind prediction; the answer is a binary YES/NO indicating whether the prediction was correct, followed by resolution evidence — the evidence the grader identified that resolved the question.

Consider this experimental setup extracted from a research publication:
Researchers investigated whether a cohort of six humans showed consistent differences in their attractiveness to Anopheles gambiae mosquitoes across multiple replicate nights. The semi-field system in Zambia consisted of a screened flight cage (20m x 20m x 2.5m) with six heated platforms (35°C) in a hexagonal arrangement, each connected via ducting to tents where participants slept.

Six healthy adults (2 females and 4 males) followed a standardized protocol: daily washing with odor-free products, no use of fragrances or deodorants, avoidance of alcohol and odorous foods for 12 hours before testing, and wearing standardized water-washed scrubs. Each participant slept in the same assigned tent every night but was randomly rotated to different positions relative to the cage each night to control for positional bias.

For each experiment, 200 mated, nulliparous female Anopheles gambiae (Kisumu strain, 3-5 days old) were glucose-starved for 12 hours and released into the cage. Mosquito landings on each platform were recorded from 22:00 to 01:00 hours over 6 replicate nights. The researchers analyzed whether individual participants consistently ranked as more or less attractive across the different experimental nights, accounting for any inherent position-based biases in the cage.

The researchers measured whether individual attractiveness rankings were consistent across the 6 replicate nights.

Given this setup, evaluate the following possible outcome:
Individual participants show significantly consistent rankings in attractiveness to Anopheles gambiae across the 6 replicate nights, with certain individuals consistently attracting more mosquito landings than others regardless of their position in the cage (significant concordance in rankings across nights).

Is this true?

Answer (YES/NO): YES